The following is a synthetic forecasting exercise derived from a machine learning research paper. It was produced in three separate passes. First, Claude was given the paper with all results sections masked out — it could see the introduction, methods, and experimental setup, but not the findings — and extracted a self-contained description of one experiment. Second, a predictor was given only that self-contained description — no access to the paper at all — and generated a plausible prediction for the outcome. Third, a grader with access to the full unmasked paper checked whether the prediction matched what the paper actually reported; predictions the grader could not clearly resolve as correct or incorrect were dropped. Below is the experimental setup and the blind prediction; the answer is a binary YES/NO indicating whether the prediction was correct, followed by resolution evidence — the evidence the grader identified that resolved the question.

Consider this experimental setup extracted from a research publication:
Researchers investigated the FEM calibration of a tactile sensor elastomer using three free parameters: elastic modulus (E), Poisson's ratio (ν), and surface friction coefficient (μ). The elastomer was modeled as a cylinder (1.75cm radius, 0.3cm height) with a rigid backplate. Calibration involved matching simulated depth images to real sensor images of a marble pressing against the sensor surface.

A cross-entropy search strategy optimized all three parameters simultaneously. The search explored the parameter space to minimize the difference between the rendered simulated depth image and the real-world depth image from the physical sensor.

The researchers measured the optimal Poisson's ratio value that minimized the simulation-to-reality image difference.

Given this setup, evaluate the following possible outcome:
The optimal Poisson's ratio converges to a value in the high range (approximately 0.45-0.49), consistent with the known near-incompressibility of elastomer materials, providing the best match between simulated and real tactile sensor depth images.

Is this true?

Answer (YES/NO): NO